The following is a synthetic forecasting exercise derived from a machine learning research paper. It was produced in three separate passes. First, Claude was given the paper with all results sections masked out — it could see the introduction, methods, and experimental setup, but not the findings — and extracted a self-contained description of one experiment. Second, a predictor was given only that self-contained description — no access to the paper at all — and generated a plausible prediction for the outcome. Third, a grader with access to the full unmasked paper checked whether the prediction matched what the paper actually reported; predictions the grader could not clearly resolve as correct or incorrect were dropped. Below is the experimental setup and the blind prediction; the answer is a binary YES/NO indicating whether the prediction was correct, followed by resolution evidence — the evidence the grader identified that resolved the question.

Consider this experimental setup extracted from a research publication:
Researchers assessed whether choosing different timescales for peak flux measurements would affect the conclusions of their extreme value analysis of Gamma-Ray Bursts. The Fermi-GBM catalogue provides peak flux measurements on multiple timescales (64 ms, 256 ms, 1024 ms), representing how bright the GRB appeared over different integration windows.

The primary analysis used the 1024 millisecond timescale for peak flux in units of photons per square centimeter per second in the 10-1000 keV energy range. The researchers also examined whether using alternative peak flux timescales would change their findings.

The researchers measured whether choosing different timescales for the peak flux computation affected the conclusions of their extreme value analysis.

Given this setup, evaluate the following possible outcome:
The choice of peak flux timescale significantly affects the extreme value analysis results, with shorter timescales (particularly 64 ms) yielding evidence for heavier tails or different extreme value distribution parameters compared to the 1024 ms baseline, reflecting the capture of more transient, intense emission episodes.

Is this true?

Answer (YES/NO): NO